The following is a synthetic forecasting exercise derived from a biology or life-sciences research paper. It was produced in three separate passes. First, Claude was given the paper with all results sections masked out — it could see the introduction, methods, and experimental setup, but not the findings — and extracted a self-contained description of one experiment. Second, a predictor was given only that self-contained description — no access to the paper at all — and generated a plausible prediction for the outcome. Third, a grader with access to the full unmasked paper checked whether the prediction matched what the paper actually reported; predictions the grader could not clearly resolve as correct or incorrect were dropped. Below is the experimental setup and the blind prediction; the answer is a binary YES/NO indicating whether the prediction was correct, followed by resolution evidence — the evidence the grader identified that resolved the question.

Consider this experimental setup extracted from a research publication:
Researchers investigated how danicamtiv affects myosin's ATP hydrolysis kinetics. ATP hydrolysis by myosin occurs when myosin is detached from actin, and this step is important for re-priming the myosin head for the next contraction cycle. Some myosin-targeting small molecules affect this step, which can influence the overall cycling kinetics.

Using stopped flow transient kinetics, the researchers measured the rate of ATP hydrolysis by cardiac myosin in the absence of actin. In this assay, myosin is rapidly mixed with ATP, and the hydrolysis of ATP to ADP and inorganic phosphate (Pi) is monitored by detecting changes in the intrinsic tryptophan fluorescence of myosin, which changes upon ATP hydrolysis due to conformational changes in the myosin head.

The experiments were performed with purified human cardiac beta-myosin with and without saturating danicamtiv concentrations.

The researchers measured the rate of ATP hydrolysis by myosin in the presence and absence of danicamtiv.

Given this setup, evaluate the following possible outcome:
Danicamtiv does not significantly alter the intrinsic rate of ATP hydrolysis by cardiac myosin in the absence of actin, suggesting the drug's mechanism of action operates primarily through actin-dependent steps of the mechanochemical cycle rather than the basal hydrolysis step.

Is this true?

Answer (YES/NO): YES